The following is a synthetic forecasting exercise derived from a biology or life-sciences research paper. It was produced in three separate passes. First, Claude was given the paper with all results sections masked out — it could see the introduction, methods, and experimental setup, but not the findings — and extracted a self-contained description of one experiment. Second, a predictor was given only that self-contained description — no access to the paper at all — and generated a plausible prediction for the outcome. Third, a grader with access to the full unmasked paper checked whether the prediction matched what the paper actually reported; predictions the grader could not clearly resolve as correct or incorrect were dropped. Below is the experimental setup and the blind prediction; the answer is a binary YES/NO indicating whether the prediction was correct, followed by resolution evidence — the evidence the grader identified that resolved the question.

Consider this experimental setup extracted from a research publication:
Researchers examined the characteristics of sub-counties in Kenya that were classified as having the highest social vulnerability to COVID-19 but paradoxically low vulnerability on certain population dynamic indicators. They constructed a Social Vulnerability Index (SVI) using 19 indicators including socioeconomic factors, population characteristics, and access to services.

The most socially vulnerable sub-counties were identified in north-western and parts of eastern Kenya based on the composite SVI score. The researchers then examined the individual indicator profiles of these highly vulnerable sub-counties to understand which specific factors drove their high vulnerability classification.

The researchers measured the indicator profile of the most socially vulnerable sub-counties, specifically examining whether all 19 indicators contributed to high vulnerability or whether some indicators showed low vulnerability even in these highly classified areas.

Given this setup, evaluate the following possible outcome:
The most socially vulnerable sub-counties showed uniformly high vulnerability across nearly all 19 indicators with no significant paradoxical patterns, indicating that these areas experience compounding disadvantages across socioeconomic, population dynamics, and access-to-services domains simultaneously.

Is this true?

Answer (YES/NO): NO